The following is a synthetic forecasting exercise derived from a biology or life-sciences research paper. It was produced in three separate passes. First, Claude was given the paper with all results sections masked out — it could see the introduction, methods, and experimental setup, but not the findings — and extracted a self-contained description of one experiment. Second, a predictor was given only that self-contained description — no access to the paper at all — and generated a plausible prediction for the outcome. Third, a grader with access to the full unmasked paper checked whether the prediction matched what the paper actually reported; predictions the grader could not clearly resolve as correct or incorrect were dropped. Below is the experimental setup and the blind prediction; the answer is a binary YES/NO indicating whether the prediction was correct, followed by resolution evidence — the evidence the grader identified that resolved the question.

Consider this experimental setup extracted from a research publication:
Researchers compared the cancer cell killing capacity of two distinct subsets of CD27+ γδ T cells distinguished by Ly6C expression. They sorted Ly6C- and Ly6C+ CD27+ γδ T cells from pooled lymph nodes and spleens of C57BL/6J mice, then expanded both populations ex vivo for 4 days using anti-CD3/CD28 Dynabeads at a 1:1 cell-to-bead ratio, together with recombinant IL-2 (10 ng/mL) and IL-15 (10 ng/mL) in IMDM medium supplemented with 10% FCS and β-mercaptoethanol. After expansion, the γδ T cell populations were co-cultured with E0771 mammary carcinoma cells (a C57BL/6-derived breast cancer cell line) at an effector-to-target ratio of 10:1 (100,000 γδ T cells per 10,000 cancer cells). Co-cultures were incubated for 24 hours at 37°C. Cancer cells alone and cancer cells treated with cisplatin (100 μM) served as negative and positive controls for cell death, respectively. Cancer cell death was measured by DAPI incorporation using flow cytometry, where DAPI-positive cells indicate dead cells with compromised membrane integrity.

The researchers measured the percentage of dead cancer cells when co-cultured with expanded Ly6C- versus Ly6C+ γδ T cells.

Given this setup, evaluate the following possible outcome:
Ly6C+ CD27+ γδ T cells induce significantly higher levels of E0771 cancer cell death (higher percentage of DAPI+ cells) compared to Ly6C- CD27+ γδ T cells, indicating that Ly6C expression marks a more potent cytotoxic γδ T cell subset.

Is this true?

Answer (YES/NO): YES